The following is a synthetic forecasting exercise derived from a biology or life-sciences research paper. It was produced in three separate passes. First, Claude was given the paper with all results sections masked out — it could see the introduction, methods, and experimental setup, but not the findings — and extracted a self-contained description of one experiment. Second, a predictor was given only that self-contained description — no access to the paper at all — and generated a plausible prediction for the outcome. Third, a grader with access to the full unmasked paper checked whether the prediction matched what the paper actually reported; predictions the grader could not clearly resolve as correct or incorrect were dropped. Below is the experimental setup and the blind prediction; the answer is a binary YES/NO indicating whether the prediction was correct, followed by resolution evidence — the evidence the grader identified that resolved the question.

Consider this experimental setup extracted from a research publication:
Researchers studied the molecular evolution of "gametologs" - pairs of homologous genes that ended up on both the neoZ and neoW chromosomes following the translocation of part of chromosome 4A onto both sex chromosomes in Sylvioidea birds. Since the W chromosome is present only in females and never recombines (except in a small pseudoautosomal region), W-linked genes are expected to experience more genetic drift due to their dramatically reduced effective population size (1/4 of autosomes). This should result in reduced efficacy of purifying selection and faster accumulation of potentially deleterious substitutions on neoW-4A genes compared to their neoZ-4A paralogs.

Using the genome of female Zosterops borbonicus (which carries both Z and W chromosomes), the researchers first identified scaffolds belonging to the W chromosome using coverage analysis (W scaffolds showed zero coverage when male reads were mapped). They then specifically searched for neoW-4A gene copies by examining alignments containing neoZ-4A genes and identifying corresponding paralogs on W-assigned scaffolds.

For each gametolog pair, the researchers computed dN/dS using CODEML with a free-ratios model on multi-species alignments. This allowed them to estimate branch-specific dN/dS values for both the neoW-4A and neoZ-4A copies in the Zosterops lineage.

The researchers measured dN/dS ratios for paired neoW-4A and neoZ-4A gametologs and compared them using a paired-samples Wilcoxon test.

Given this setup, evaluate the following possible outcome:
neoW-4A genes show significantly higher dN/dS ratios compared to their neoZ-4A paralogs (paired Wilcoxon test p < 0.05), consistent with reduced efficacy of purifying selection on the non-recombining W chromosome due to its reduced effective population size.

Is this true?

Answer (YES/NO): YES